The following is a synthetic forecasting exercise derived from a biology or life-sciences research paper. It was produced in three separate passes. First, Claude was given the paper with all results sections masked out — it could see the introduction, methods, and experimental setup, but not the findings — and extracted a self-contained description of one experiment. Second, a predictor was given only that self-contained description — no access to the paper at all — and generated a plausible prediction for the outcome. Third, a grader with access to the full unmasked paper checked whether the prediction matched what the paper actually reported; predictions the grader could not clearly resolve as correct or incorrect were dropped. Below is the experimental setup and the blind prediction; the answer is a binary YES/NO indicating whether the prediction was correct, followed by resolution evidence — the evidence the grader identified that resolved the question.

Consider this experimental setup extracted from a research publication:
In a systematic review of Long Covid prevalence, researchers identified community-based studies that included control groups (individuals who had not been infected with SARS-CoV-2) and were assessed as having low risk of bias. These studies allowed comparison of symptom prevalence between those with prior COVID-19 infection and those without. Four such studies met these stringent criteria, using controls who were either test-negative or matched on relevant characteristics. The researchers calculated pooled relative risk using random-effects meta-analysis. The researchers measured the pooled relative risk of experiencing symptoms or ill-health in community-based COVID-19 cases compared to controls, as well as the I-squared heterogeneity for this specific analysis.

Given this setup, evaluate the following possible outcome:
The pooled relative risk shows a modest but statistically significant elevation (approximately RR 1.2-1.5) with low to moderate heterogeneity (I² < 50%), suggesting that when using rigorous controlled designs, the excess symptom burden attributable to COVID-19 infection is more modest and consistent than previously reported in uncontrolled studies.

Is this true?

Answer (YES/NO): YES